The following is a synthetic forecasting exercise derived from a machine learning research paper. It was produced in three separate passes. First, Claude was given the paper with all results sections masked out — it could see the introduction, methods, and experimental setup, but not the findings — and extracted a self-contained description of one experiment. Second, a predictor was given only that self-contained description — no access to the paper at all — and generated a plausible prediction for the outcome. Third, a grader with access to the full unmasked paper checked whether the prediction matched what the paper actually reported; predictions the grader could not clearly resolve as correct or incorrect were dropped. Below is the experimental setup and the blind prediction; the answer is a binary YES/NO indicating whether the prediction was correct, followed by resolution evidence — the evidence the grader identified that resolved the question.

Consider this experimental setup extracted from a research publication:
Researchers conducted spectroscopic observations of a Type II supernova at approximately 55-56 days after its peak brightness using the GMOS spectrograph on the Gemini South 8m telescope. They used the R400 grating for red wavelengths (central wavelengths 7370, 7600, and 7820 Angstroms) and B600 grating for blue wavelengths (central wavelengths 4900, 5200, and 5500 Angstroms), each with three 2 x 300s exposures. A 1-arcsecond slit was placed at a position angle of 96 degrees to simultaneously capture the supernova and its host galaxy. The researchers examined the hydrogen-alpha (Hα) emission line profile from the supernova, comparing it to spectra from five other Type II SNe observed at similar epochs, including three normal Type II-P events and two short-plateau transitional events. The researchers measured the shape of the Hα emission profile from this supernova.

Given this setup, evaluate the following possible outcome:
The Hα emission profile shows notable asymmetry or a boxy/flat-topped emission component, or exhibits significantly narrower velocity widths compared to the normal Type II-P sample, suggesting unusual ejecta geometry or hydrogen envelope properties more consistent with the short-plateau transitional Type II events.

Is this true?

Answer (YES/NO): YES